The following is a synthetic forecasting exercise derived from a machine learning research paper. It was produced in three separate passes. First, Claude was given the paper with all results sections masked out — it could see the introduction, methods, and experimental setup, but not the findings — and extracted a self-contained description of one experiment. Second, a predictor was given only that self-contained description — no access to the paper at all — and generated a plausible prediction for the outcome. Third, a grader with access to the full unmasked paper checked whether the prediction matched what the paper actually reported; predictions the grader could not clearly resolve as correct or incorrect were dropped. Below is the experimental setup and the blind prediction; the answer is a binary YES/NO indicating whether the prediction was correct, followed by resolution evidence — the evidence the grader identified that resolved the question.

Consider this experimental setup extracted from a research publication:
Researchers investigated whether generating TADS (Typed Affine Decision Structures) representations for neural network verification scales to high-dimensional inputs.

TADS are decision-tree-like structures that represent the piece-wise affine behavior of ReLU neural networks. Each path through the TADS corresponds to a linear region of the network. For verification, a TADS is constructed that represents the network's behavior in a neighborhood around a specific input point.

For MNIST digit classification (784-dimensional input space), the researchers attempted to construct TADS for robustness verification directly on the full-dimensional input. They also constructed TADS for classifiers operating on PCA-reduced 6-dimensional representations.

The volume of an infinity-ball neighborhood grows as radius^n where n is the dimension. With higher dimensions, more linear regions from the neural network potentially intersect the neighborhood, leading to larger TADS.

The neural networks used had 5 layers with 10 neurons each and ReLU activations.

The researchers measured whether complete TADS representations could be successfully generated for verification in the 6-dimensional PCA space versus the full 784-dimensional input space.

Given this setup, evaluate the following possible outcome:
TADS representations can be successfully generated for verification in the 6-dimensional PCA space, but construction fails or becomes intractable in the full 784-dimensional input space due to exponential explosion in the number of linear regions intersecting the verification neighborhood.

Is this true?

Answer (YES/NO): YES